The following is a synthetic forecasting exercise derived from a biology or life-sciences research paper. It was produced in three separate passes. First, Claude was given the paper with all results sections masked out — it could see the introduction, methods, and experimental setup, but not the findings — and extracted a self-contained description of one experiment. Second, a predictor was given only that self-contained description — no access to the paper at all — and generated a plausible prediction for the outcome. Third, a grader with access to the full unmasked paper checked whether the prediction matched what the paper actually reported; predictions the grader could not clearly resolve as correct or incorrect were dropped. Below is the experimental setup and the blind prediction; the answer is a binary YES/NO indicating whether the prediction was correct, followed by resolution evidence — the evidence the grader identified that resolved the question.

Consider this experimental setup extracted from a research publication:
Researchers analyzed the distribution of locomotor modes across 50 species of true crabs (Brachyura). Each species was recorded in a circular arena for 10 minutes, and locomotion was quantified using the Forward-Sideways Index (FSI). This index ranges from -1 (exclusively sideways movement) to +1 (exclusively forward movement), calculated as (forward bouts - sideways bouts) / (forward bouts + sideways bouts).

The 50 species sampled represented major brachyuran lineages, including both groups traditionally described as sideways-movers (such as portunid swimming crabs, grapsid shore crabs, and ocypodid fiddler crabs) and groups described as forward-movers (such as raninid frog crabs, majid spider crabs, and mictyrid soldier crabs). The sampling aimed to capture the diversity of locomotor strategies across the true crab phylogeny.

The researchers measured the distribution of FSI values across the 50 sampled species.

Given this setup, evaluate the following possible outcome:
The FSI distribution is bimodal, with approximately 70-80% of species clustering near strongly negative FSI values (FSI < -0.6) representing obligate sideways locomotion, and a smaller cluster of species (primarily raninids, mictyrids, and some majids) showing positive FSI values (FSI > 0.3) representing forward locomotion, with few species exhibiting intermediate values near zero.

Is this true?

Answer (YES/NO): NO